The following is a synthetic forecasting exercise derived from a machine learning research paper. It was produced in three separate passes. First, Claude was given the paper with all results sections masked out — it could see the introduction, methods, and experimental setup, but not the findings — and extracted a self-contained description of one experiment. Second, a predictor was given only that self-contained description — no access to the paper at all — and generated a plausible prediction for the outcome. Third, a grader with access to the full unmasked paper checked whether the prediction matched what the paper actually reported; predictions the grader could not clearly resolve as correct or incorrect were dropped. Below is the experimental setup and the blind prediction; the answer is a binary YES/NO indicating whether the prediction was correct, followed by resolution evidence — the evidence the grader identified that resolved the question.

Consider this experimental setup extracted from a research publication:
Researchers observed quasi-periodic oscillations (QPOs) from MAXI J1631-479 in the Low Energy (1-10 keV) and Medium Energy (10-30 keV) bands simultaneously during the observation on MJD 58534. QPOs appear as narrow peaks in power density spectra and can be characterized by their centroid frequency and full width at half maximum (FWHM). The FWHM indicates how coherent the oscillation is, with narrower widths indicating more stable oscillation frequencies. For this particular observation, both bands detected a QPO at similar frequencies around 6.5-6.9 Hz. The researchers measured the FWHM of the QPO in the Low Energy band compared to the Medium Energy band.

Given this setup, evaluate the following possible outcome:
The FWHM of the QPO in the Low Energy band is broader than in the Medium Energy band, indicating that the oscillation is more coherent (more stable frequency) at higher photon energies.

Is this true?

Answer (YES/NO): NO